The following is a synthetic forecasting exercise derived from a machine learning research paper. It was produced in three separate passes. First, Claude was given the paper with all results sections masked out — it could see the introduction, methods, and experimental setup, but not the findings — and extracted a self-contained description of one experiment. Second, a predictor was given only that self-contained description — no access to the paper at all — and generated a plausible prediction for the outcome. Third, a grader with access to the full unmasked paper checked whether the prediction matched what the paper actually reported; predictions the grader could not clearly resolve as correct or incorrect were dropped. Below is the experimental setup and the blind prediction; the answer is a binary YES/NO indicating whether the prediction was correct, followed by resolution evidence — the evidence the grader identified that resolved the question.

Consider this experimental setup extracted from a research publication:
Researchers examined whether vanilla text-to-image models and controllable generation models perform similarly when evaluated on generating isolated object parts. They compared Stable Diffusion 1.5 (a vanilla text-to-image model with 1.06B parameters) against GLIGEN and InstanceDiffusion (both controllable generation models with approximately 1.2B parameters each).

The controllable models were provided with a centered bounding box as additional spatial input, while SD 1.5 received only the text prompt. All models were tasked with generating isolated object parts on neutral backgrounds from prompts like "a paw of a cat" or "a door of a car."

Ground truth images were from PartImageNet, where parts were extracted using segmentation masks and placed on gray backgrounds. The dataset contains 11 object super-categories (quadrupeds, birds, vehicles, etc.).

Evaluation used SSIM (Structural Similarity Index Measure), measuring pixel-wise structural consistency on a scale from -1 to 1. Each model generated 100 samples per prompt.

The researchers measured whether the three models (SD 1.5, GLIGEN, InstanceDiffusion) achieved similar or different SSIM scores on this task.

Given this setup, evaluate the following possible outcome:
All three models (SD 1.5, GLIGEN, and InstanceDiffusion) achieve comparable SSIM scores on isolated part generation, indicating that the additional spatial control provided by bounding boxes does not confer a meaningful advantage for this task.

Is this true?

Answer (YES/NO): YES